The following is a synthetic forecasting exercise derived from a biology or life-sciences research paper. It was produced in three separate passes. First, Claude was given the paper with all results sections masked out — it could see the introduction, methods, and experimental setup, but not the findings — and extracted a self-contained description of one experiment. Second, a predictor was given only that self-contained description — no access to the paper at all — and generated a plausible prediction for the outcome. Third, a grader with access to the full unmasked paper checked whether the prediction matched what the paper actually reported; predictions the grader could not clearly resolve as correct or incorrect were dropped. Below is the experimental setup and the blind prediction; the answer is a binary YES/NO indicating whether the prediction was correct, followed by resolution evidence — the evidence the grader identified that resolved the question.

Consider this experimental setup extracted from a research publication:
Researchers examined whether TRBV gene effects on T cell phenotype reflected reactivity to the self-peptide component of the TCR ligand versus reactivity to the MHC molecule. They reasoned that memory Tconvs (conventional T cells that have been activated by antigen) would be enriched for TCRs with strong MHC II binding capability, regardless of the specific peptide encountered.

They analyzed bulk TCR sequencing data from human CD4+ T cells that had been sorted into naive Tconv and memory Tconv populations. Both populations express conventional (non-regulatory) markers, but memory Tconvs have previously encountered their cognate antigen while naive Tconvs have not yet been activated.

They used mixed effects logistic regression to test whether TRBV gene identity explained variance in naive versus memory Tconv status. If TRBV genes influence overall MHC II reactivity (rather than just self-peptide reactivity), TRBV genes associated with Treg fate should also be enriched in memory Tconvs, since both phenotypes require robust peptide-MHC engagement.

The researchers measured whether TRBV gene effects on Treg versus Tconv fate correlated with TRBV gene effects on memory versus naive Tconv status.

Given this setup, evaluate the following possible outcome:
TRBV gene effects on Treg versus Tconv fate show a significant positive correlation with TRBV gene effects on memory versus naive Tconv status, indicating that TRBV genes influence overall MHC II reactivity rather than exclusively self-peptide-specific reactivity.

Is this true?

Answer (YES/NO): YES